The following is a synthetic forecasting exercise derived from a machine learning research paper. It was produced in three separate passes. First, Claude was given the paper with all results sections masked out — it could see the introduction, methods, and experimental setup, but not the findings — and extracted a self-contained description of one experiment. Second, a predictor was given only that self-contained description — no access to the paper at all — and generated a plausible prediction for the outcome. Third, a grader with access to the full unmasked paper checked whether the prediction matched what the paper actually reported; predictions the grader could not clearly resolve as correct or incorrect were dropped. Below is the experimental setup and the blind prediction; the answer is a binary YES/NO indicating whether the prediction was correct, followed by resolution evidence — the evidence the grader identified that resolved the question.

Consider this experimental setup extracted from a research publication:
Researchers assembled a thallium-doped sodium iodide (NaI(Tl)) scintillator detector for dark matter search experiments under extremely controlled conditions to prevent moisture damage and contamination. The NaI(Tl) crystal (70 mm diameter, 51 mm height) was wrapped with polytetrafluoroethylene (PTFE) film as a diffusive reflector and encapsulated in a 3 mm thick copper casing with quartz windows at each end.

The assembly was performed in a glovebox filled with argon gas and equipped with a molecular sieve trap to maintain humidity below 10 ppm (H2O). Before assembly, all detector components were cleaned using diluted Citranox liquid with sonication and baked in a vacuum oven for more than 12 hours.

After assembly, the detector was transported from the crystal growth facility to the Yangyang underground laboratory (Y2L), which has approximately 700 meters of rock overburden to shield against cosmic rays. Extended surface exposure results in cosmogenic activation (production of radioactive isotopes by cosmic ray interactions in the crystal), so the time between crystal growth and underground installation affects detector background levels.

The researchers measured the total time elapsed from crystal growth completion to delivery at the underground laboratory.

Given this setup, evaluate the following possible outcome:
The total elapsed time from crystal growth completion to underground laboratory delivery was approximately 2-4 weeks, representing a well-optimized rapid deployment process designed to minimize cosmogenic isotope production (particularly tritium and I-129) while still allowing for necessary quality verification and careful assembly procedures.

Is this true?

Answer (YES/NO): NO